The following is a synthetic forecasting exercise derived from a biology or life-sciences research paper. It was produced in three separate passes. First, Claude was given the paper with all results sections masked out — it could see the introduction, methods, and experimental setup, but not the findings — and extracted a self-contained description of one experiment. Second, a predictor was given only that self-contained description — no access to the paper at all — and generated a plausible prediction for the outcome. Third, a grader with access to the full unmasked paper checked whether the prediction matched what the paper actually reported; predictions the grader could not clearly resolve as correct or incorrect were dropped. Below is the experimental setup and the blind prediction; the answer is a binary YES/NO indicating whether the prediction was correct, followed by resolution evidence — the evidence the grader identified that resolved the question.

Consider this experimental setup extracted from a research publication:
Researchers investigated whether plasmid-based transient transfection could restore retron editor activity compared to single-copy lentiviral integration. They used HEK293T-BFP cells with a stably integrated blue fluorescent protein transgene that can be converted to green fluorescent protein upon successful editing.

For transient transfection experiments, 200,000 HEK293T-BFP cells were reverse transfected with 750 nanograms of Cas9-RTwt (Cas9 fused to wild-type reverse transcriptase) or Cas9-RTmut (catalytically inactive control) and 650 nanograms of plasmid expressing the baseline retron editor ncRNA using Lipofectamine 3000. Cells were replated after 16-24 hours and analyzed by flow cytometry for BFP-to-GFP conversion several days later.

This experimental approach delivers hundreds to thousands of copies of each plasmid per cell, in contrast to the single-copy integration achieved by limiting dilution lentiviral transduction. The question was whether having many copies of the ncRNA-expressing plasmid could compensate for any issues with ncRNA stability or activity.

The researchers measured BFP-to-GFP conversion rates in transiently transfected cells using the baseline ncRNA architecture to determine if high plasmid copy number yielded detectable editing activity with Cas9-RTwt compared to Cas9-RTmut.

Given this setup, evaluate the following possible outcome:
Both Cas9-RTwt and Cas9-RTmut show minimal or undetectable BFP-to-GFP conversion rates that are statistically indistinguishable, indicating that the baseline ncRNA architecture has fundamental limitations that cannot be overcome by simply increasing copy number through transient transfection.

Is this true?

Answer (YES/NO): YES